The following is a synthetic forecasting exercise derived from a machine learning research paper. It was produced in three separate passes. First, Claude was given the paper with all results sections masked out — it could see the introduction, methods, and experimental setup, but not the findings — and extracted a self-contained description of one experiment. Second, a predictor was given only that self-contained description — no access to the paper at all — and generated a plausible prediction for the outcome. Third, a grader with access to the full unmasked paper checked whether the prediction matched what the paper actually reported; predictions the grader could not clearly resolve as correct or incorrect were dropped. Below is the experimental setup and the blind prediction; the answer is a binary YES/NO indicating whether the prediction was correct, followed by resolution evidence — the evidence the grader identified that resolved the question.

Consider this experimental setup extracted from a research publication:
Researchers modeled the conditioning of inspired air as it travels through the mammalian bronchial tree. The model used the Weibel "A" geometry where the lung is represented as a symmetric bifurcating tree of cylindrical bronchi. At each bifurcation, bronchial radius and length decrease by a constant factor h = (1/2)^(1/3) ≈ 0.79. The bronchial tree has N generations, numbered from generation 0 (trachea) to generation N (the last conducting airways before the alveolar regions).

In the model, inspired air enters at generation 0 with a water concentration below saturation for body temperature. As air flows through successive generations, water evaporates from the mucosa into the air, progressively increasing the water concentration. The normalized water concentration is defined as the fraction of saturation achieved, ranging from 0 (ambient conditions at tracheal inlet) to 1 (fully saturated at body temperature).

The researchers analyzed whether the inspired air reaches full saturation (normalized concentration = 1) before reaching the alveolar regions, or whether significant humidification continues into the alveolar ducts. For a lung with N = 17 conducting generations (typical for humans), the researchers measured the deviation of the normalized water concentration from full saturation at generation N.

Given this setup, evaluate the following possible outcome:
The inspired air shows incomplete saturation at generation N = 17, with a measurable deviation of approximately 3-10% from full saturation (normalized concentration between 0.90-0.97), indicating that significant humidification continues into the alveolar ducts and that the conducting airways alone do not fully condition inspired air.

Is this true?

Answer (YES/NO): NO